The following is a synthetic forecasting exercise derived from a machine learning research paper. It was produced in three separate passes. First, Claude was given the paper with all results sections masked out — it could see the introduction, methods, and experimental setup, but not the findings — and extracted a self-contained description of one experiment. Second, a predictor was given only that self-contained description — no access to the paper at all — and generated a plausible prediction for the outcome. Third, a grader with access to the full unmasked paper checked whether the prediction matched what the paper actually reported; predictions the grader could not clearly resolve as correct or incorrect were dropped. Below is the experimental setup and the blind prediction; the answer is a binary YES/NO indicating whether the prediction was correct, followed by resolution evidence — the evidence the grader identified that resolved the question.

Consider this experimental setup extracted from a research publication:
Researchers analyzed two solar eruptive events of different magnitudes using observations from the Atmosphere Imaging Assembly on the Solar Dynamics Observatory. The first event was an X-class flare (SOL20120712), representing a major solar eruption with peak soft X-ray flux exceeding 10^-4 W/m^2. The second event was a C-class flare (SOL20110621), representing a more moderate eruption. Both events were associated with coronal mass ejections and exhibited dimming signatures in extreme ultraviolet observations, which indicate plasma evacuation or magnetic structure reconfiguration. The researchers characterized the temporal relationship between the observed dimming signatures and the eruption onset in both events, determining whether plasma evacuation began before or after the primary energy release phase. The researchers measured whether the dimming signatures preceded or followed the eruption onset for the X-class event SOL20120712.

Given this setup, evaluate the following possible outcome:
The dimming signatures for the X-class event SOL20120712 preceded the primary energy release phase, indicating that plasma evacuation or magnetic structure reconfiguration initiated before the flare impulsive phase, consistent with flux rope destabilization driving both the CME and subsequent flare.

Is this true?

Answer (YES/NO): NO